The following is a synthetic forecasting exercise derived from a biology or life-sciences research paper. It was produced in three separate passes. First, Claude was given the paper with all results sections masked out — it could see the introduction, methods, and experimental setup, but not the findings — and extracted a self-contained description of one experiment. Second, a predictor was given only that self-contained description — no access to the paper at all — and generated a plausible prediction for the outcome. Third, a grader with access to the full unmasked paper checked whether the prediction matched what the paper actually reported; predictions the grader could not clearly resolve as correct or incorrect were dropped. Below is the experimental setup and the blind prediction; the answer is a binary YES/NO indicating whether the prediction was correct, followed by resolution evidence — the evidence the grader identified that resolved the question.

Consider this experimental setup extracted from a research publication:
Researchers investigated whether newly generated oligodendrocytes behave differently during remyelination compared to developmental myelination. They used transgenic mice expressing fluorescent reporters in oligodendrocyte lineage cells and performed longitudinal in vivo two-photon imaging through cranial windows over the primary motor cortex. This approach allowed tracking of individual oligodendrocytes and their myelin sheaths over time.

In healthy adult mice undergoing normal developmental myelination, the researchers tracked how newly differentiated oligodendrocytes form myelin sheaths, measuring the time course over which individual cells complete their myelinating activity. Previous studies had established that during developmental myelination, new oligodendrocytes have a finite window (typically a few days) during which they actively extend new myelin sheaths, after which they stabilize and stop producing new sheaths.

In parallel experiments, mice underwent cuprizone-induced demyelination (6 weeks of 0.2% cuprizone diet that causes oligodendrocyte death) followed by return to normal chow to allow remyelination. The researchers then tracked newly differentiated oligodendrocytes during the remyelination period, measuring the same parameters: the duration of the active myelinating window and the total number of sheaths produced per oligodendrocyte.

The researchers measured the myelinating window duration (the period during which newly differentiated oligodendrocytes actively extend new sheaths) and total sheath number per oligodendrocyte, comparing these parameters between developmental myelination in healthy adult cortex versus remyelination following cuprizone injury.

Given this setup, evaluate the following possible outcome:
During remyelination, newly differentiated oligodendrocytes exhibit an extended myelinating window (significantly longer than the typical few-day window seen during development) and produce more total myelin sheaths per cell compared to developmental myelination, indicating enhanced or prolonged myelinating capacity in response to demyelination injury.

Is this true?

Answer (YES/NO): NO